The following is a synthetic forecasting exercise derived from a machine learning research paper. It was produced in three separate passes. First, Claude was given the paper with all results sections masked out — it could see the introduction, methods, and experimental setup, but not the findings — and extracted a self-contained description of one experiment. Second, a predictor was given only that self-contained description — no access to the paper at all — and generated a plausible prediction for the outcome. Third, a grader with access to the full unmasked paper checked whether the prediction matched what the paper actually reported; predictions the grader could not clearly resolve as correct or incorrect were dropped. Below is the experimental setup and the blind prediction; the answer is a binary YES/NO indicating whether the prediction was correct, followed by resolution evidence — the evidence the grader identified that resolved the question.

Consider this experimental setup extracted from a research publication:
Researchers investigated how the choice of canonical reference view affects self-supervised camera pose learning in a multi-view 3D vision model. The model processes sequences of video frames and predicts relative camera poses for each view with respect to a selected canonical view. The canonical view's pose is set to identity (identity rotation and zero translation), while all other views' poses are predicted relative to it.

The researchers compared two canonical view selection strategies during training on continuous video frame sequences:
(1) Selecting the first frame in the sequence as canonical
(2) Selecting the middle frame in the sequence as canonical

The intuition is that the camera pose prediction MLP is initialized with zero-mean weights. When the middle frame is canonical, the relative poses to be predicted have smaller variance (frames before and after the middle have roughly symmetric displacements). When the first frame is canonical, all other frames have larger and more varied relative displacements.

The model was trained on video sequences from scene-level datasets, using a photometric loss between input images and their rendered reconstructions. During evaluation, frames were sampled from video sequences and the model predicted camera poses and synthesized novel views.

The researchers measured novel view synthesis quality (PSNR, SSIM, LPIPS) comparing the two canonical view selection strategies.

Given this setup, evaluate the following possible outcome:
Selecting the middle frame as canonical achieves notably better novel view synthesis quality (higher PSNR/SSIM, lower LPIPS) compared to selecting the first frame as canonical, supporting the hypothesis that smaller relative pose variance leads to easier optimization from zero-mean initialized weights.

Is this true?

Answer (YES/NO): NO